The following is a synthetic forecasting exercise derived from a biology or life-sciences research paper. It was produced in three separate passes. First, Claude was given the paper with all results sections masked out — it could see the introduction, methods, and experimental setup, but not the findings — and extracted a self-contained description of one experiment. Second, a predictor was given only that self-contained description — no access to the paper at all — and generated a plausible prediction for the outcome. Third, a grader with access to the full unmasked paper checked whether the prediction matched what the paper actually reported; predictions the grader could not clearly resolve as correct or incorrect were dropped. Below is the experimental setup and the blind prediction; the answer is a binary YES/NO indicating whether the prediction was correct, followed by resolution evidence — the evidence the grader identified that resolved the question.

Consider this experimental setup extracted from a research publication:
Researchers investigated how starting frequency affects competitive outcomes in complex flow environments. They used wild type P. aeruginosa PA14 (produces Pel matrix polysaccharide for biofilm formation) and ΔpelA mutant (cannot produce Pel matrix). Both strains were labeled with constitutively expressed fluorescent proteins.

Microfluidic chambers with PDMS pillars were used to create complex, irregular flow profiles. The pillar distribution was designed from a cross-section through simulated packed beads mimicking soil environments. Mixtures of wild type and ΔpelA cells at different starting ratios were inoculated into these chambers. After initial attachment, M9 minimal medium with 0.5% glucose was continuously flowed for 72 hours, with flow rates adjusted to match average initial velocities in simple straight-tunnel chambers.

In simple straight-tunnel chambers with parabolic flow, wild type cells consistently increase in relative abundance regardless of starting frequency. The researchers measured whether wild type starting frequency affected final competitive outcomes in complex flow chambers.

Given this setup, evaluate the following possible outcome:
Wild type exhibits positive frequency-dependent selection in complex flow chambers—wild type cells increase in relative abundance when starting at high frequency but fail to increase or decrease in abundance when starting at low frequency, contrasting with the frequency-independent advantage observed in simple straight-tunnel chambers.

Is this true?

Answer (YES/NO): NO